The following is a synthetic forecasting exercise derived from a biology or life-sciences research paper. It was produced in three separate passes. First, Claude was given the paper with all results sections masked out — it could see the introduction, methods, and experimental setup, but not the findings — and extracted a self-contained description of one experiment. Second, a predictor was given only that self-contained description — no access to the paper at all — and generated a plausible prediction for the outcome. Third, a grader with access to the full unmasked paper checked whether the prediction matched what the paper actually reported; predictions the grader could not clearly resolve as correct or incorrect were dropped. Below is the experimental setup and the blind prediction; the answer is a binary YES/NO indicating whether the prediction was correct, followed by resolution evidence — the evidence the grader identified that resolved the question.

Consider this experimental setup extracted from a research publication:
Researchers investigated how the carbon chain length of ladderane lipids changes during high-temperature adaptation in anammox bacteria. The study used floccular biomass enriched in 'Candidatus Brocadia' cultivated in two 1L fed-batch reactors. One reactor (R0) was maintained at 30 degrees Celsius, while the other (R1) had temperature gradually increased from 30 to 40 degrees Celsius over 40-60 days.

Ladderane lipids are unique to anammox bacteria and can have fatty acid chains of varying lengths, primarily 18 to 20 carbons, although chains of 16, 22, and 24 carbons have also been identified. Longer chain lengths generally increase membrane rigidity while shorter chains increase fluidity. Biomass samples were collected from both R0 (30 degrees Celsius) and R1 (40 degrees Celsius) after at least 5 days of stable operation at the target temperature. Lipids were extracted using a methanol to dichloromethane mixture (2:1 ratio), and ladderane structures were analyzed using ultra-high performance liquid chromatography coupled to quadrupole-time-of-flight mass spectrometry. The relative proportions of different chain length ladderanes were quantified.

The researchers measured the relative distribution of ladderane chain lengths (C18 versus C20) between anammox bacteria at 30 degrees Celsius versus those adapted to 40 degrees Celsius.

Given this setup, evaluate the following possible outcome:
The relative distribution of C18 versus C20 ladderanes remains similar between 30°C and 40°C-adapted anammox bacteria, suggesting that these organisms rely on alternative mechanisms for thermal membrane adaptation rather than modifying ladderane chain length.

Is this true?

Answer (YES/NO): YES